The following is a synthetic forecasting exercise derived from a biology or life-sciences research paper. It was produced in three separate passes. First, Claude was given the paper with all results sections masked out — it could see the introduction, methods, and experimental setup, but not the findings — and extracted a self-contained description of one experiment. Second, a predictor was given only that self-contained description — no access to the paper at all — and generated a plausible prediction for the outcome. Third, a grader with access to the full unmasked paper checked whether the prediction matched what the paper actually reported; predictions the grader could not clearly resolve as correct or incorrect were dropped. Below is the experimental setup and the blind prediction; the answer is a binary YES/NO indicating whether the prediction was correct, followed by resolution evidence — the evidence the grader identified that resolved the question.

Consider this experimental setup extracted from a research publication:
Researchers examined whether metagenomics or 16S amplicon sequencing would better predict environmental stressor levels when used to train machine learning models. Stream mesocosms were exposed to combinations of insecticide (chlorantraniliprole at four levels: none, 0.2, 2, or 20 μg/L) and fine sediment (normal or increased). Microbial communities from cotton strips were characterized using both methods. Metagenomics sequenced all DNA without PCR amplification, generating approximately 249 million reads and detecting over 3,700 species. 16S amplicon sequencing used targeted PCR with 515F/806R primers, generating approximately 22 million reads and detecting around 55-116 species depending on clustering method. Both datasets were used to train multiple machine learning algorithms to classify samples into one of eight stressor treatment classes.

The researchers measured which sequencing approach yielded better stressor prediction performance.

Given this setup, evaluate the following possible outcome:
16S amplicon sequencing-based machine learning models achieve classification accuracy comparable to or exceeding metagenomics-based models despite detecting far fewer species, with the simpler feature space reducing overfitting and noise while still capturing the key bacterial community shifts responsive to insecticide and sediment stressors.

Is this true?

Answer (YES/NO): YES